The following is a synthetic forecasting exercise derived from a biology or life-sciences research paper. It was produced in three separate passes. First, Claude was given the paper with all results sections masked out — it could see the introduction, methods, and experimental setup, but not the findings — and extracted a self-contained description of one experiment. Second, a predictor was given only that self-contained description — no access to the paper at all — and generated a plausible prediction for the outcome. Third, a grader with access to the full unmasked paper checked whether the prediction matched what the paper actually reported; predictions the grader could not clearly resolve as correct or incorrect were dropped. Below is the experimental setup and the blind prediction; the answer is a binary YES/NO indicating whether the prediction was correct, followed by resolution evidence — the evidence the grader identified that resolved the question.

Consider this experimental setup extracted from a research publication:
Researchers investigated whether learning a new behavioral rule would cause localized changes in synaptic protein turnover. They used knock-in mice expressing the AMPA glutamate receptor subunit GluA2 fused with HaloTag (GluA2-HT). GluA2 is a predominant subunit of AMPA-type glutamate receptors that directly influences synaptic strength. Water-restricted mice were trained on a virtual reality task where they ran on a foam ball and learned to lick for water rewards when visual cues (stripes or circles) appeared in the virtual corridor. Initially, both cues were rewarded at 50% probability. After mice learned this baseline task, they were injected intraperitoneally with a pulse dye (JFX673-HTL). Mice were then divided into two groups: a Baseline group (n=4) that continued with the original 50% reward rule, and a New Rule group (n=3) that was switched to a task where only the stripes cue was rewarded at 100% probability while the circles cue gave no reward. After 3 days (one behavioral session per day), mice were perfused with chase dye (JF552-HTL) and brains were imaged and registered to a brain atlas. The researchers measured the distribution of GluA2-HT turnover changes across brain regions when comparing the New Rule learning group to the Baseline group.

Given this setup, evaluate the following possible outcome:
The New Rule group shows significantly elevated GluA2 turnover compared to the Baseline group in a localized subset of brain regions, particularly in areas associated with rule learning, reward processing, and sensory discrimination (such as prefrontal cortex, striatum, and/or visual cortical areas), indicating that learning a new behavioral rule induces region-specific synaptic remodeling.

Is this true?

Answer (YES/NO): NO